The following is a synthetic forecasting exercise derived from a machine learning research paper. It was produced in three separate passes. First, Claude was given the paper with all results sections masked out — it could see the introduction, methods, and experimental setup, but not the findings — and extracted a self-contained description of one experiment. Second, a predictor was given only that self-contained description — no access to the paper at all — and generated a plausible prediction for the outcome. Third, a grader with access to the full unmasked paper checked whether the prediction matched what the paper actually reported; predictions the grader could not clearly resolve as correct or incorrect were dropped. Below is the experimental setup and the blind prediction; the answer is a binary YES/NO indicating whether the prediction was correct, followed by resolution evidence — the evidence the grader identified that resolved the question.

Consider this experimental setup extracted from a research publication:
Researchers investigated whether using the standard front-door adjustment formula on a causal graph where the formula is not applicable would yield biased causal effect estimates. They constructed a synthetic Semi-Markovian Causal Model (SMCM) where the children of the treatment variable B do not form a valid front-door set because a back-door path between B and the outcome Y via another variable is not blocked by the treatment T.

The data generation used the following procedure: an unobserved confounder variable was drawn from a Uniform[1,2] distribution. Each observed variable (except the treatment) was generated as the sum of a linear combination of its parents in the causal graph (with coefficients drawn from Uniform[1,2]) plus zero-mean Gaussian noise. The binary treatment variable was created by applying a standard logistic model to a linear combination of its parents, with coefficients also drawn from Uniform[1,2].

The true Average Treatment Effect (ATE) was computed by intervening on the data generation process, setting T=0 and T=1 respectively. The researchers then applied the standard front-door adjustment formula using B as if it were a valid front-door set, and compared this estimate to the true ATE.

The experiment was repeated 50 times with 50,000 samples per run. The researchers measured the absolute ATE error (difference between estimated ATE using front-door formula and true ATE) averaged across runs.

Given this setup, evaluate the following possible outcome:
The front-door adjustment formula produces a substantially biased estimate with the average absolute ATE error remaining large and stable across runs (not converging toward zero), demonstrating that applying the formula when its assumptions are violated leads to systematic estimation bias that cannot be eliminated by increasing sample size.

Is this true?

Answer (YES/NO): YES